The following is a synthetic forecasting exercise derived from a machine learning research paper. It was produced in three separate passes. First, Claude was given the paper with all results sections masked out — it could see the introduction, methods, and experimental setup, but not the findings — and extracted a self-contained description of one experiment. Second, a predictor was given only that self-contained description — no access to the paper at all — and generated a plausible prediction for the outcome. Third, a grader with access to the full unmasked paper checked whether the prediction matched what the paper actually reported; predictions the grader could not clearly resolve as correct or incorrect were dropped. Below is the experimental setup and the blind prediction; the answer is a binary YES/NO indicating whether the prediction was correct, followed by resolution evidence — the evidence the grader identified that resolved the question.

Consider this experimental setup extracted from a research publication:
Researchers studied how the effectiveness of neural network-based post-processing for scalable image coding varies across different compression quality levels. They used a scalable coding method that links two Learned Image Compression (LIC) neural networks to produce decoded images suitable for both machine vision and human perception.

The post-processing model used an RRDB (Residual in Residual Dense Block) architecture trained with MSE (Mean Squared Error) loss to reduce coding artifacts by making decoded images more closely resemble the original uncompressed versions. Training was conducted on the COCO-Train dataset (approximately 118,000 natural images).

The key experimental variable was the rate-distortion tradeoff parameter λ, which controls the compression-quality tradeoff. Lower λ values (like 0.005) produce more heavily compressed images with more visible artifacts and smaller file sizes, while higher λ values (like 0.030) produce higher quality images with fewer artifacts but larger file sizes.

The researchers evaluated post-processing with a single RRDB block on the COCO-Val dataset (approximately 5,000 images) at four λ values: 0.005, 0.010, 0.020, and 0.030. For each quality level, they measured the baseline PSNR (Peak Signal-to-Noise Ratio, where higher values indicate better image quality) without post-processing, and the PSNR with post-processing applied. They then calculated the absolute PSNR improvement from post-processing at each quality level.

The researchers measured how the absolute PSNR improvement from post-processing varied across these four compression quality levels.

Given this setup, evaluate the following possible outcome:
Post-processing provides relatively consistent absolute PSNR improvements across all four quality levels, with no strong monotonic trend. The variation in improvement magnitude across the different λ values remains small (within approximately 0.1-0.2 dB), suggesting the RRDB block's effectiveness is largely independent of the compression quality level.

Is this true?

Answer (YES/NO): NO